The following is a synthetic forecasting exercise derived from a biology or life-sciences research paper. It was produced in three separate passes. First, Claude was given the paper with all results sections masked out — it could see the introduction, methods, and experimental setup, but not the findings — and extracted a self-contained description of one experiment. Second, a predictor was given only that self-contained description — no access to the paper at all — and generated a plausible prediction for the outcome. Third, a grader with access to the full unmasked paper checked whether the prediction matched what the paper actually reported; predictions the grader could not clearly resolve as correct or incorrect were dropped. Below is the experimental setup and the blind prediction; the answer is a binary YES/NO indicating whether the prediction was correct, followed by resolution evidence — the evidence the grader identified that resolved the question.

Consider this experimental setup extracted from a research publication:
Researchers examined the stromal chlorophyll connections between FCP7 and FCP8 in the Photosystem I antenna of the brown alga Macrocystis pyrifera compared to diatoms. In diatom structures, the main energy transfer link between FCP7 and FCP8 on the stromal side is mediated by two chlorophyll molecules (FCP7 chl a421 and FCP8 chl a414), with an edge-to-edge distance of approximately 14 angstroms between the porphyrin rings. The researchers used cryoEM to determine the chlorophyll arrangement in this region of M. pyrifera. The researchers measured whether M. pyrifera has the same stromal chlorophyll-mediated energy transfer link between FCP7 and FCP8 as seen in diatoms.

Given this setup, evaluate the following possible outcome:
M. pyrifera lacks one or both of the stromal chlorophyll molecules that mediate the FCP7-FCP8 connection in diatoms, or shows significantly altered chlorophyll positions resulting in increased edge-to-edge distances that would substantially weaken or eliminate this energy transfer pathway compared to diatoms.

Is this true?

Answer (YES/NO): YES